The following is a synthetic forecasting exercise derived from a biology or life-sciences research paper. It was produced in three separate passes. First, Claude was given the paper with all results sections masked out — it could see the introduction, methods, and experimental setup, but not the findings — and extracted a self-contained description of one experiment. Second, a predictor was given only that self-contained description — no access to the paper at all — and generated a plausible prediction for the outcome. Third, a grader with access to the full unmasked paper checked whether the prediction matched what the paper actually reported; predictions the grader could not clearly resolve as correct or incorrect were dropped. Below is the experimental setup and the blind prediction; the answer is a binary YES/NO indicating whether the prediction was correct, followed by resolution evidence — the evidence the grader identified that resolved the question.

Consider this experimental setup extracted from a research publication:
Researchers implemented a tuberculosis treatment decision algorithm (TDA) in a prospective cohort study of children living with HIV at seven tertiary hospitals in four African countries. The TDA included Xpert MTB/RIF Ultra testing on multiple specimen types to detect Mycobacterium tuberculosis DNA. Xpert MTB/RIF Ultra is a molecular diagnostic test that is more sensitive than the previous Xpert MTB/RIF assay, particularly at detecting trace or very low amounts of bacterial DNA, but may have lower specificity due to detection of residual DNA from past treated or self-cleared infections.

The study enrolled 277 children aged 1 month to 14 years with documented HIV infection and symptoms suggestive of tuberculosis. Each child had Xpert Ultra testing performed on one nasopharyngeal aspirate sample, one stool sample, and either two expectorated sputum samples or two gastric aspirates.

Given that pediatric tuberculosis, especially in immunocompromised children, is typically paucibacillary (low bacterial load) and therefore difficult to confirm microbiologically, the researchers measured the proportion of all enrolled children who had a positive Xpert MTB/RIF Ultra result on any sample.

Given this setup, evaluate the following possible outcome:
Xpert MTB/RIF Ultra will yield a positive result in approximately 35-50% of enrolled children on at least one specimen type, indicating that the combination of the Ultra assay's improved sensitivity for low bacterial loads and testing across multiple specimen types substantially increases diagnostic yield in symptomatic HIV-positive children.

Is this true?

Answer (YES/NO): NO